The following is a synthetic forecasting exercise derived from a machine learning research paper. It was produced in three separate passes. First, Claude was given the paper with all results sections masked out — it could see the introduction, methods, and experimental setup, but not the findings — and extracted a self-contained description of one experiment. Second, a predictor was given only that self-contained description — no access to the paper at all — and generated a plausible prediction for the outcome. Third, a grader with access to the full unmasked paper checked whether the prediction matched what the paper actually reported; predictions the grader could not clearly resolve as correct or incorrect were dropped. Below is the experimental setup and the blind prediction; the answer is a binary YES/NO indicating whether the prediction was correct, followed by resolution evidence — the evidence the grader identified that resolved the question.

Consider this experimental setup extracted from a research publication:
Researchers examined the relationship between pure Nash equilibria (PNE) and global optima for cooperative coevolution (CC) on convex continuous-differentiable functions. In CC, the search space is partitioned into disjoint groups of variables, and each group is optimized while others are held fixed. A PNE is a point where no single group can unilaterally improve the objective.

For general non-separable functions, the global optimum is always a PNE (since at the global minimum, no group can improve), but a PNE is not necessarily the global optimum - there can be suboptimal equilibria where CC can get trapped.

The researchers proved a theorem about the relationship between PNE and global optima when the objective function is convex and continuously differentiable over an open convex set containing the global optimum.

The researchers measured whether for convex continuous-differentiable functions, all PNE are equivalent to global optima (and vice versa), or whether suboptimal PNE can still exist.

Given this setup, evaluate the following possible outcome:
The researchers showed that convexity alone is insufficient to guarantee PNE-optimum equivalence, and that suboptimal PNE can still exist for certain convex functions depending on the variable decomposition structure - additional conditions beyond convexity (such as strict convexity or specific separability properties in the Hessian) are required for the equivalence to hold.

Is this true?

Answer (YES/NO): NO